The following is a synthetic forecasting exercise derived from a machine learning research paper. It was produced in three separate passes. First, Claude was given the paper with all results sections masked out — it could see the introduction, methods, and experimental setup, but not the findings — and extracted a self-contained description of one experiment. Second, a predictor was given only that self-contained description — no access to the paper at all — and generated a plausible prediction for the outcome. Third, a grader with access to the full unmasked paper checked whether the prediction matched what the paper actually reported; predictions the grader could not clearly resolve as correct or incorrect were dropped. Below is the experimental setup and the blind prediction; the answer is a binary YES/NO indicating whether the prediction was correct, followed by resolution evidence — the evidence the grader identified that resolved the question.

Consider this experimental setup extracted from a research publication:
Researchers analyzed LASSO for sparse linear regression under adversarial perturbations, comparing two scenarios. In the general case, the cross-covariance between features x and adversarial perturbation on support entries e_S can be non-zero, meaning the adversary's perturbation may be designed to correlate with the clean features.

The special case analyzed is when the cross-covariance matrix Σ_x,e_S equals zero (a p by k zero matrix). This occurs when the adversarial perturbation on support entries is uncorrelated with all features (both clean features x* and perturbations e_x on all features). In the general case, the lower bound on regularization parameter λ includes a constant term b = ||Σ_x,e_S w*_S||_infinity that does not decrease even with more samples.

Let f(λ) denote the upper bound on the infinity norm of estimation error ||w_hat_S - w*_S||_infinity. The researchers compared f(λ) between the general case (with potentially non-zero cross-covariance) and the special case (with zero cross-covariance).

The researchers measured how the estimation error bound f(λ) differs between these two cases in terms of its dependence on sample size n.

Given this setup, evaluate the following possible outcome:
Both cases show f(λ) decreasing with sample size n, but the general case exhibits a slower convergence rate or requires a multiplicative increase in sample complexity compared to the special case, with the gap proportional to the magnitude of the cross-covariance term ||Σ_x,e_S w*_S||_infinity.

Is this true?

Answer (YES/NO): NO